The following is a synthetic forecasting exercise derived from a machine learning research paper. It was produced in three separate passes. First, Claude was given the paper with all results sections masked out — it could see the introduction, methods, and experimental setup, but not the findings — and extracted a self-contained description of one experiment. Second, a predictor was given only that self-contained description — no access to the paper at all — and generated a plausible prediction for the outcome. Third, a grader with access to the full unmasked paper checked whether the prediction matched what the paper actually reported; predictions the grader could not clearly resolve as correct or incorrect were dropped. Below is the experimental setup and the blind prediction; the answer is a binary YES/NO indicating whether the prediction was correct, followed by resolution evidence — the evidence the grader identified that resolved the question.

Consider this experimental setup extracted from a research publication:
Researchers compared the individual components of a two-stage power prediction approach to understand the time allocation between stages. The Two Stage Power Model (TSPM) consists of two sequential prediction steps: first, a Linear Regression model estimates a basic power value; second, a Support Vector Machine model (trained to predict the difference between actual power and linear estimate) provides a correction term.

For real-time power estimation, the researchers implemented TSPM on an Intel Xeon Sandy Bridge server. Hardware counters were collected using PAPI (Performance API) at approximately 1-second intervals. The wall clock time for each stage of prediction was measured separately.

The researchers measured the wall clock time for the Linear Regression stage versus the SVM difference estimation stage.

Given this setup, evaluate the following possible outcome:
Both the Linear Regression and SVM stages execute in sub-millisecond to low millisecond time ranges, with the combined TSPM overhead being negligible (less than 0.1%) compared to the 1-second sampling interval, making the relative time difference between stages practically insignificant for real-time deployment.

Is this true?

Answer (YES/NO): NO